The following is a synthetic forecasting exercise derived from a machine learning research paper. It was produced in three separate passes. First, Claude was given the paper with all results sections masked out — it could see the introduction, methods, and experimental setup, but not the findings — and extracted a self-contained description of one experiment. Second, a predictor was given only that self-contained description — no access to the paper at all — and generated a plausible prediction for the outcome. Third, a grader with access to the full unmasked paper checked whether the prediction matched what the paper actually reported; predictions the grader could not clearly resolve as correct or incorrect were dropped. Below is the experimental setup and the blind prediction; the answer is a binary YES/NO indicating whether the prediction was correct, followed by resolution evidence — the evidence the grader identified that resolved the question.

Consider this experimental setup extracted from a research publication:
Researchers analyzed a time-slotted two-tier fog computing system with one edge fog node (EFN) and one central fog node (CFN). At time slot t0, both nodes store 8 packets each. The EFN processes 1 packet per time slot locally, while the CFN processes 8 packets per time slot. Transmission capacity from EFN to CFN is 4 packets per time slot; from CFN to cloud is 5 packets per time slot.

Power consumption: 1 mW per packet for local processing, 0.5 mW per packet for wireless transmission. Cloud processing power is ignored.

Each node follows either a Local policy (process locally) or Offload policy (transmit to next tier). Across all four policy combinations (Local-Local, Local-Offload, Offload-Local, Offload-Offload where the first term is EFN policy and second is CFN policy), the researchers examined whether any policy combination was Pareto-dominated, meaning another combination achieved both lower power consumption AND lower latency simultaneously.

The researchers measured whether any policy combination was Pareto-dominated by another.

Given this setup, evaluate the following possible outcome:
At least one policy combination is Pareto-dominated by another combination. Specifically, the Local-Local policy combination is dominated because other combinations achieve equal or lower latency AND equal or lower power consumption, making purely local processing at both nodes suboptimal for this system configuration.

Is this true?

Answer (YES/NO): YES